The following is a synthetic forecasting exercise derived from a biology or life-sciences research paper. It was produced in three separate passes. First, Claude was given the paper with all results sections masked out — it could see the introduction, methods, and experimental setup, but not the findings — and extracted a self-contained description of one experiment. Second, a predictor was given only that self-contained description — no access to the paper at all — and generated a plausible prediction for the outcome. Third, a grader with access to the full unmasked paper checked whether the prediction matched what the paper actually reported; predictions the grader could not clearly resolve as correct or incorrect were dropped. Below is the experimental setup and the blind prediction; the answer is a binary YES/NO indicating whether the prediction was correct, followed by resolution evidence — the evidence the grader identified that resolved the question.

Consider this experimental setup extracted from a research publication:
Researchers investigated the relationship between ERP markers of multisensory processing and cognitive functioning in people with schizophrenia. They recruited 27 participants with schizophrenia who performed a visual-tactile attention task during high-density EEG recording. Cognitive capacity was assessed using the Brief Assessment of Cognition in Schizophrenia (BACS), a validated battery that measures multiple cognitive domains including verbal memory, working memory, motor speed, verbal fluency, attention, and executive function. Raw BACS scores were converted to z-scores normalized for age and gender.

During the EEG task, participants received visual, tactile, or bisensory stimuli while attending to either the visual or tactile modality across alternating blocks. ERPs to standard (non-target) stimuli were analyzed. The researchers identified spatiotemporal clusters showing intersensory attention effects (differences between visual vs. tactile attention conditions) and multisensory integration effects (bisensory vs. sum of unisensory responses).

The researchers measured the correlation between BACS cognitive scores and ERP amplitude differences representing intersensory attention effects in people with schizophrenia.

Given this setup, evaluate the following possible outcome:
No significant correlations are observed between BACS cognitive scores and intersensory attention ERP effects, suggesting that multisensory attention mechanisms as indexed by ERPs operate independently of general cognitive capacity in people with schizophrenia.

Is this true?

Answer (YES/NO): YES